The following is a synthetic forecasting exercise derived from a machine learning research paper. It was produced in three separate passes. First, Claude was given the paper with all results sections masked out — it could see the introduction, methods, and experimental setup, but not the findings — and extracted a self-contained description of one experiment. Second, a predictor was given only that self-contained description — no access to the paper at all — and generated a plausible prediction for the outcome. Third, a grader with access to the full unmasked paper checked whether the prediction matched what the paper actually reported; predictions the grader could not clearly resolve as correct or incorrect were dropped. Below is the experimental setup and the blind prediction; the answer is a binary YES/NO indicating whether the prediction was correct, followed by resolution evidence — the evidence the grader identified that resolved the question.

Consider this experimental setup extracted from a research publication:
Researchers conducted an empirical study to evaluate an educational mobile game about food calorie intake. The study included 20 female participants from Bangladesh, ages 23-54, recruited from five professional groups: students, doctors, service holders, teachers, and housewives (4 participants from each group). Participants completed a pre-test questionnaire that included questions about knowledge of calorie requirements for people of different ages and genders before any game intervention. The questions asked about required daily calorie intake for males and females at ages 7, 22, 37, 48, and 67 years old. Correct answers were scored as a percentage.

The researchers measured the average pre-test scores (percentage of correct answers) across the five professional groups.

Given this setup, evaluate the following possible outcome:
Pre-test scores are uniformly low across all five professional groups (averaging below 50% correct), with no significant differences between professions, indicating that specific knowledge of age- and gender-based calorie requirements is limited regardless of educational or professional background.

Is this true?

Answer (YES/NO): NO